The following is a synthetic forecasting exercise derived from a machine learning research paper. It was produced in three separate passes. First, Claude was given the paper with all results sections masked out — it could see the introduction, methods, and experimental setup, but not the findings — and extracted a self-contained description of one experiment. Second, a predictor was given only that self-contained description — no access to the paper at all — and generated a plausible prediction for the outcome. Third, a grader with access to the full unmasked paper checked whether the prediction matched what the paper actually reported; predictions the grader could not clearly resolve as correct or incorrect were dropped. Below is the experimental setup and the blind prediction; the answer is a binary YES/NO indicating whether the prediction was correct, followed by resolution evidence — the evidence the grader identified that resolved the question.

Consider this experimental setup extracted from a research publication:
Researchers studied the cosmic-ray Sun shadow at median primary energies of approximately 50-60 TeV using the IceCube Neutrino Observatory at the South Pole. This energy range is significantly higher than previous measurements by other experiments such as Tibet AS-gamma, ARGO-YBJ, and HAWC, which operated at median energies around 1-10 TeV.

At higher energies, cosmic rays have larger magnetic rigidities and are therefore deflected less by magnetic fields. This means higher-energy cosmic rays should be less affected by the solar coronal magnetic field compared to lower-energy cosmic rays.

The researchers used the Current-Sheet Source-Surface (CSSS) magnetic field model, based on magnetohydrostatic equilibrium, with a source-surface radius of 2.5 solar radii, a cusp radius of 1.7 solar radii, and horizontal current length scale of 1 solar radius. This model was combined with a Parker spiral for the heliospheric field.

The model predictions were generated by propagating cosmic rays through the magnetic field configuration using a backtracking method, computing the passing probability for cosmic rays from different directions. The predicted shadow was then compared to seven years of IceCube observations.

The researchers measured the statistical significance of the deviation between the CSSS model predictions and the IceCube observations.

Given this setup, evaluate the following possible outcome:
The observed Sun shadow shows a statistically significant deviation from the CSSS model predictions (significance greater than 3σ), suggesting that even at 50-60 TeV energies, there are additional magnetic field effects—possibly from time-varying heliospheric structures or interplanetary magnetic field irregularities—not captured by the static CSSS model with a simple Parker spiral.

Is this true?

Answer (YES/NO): NO